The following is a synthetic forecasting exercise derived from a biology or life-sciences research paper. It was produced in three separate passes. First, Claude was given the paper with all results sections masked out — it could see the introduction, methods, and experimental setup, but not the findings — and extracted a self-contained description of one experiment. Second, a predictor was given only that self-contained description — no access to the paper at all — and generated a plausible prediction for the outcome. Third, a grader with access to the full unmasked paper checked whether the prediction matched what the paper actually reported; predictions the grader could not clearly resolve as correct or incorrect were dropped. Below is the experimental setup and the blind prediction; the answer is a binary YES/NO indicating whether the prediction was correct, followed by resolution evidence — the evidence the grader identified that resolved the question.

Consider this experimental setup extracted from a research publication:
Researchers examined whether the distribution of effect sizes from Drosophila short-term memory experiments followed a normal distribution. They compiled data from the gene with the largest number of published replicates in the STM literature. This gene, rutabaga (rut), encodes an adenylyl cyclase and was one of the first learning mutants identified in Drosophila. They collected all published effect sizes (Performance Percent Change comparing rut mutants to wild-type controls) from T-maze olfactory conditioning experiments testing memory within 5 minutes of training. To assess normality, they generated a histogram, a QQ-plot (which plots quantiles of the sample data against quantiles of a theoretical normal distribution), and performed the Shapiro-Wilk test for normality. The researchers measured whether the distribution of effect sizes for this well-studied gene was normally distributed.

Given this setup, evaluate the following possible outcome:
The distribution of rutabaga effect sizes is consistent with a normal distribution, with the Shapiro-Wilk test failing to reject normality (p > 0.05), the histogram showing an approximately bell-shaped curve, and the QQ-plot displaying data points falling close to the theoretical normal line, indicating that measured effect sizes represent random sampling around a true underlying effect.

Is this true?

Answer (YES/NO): NO